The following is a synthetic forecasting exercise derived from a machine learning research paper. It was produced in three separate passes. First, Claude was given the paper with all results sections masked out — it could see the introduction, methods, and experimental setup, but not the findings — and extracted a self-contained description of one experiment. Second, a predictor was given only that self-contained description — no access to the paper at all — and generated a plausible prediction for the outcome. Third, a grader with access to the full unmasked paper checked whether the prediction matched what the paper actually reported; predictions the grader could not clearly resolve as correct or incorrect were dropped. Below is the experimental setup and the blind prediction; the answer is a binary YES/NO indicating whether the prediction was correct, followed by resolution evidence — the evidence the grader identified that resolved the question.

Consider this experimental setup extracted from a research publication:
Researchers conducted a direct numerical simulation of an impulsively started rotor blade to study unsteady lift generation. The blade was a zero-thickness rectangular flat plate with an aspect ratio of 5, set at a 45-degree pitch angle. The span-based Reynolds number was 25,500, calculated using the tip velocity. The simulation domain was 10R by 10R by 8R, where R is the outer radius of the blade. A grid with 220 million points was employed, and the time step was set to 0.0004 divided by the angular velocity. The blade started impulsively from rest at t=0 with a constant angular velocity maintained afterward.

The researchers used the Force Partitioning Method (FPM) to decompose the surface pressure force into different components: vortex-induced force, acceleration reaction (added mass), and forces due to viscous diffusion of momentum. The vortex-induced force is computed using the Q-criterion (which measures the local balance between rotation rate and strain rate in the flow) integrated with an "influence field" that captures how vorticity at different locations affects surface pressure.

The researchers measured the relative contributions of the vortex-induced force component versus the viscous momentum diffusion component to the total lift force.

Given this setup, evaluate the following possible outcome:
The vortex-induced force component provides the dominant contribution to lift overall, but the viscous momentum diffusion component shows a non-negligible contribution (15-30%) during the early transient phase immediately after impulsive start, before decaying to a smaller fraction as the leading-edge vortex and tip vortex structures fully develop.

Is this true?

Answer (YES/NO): NO